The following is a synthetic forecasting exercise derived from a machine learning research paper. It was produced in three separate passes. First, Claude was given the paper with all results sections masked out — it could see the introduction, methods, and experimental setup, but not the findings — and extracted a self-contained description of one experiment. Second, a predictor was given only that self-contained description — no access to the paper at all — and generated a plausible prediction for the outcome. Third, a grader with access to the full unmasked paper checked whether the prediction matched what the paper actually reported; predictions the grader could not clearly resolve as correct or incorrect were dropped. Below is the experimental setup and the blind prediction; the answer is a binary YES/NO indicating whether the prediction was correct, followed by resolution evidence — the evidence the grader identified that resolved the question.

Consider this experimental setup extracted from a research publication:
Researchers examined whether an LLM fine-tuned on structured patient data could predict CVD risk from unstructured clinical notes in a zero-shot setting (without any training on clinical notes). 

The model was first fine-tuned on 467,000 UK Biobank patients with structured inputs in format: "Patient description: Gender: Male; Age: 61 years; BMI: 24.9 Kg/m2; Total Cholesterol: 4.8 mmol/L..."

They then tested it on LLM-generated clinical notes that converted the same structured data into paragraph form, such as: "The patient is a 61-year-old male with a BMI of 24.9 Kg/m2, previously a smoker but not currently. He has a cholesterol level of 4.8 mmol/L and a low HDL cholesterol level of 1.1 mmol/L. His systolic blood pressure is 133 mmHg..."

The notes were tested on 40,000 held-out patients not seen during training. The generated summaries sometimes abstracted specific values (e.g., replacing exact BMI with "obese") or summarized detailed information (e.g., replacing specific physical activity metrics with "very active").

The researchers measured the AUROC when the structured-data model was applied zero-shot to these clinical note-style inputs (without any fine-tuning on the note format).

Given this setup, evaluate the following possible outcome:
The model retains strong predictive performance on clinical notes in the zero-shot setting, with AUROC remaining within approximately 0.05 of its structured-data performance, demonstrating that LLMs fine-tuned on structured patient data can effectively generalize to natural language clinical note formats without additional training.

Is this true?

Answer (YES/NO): YES